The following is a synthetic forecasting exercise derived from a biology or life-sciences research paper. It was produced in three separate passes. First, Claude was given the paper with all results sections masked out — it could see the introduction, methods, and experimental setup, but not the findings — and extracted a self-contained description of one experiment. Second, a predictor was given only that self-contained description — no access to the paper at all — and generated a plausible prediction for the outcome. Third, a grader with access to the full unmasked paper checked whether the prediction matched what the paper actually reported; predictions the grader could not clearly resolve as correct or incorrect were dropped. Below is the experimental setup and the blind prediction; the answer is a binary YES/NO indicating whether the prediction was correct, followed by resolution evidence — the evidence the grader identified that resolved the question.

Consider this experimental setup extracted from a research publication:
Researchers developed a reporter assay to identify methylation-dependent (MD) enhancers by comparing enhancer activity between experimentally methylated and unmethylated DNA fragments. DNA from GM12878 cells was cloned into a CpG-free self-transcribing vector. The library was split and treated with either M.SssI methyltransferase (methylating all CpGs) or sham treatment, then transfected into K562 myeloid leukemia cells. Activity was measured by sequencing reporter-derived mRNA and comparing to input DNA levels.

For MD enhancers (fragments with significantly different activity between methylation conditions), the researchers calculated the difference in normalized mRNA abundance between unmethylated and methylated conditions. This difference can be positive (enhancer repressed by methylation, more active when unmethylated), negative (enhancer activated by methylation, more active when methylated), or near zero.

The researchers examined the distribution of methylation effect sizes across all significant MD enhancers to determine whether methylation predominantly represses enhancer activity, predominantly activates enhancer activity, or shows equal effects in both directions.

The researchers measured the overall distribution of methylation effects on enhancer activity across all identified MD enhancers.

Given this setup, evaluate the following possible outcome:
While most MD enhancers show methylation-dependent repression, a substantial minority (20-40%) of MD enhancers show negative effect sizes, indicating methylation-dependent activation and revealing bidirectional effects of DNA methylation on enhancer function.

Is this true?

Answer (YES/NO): NO